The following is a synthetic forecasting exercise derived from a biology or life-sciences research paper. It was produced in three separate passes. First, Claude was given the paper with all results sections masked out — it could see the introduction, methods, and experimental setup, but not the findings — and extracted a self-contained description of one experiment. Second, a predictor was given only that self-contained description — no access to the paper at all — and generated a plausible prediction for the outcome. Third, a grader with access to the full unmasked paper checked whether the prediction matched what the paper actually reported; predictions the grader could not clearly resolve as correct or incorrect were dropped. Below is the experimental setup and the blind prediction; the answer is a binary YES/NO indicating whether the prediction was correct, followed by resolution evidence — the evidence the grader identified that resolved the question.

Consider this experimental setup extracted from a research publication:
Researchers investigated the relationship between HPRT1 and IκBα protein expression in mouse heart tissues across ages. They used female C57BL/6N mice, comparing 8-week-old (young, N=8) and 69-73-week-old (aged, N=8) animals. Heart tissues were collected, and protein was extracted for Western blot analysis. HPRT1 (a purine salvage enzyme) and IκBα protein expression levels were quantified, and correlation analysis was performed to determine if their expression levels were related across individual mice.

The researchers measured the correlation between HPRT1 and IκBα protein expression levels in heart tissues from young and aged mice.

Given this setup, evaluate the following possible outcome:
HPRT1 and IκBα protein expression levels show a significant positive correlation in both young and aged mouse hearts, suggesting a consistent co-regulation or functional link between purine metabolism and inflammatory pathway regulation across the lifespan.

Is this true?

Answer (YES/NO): NO